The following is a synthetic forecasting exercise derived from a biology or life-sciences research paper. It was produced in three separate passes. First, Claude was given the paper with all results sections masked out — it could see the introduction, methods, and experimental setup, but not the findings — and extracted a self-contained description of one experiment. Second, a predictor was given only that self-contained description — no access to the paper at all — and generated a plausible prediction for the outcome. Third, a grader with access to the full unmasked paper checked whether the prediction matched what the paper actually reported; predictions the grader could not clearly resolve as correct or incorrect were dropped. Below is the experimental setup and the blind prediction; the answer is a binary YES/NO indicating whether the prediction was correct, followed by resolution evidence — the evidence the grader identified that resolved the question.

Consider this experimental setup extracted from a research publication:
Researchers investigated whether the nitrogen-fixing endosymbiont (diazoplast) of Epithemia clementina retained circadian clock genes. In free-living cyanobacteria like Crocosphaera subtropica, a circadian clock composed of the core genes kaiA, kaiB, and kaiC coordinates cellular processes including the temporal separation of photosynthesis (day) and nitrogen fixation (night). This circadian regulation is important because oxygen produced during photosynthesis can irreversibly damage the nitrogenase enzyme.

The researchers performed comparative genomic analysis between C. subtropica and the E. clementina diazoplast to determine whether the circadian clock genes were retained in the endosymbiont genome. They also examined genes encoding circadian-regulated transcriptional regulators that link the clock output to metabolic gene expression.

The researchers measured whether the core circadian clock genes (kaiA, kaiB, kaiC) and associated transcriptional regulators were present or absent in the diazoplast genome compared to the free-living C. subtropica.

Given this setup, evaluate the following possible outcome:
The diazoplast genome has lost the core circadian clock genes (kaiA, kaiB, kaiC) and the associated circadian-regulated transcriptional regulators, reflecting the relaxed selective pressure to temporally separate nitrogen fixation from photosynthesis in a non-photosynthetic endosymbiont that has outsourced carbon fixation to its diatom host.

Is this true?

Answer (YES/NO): NO